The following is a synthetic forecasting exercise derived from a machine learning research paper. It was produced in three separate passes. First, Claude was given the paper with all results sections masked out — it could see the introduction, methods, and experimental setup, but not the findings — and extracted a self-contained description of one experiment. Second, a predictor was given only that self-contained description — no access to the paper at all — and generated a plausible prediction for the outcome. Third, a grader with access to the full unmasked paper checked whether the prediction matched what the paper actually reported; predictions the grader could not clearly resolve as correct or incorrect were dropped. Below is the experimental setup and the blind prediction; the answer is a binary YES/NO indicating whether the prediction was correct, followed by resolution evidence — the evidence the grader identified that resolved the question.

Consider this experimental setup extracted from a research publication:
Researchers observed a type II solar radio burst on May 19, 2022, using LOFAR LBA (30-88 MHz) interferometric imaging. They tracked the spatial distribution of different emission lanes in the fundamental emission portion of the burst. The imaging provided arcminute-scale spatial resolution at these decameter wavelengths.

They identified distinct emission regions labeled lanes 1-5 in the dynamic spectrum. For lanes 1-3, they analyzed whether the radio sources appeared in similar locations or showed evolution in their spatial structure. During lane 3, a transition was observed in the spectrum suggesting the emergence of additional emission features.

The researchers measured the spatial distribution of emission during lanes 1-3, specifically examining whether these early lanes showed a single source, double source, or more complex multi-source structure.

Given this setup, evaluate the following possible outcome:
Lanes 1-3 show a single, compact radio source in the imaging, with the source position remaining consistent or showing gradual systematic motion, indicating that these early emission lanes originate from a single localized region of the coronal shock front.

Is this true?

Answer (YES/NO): NO